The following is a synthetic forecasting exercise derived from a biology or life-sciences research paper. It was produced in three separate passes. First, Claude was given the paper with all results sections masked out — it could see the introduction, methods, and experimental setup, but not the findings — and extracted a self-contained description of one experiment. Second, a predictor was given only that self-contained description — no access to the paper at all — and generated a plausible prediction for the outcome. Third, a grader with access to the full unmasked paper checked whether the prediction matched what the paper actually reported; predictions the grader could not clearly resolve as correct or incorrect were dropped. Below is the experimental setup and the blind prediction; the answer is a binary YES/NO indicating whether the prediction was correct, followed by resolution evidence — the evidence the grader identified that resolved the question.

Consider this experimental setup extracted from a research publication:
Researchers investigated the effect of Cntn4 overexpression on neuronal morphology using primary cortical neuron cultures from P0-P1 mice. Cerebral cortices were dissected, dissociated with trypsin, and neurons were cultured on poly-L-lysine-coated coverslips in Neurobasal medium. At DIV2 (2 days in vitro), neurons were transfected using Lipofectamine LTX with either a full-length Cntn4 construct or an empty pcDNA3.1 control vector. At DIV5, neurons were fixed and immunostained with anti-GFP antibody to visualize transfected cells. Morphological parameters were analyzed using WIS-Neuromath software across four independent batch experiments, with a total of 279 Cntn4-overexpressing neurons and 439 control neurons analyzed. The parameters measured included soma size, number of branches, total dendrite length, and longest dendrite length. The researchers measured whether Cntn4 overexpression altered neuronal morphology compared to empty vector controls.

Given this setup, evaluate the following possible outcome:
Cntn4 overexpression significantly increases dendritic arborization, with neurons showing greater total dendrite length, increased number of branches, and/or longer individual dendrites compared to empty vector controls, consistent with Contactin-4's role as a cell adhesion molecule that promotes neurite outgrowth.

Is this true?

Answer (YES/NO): NO